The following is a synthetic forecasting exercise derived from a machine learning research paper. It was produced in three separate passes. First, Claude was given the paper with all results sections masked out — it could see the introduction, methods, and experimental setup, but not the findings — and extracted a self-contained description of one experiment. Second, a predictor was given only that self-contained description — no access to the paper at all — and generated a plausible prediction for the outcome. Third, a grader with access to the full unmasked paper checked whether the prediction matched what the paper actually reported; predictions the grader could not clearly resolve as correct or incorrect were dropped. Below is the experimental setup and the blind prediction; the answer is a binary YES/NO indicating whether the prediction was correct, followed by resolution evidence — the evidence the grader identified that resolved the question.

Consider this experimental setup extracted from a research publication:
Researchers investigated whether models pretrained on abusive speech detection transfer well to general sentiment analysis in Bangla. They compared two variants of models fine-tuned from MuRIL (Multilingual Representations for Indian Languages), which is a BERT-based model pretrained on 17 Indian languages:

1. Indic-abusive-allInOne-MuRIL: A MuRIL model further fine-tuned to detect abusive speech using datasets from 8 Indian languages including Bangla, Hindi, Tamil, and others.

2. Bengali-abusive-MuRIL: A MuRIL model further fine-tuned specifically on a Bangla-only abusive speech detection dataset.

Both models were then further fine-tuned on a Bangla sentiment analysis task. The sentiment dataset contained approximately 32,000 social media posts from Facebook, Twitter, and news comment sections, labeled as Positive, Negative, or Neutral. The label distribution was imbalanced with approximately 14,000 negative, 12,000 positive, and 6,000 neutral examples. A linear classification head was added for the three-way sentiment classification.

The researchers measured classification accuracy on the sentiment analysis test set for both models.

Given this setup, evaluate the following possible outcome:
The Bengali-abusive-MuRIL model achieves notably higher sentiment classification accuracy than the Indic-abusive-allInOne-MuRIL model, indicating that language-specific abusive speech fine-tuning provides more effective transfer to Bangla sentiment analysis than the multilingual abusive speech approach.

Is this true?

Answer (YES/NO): NO